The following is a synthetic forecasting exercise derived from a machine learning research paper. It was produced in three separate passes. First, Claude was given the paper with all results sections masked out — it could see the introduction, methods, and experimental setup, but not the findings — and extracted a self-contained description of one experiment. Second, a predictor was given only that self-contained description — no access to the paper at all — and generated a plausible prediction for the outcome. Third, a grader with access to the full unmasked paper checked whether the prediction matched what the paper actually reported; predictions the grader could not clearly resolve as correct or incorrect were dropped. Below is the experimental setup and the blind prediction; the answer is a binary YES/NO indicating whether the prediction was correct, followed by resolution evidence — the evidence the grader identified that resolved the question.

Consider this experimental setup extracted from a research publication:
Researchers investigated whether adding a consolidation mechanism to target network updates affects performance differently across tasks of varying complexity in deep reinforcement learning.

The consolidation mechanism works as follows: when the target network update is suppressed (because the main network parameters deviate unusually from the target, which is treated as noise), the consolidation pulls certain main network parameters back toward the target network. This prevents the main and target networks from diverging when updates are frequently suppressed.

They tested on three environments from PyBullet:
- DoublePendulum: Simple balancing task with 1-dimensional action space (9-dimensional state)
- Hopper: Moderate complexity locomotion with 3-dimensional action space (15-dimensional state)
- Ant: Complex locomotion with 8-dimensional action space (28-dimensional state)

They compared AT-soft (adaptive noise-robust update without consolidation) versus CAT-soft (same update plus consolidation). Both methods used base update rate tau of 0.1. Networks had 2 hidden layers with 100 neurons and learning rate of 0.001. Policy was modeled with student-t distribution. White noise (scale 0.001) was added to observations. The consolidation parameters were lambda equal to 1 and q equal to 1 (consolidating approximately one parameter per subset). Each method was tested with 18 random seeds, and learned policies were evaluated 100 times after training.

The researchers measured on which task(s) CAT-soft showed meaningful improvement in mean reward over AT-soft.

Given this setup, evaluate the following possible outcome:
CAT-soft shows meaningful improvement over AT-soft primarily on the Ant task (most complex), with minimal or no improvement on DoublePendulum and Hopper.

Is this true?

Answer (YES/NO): NO